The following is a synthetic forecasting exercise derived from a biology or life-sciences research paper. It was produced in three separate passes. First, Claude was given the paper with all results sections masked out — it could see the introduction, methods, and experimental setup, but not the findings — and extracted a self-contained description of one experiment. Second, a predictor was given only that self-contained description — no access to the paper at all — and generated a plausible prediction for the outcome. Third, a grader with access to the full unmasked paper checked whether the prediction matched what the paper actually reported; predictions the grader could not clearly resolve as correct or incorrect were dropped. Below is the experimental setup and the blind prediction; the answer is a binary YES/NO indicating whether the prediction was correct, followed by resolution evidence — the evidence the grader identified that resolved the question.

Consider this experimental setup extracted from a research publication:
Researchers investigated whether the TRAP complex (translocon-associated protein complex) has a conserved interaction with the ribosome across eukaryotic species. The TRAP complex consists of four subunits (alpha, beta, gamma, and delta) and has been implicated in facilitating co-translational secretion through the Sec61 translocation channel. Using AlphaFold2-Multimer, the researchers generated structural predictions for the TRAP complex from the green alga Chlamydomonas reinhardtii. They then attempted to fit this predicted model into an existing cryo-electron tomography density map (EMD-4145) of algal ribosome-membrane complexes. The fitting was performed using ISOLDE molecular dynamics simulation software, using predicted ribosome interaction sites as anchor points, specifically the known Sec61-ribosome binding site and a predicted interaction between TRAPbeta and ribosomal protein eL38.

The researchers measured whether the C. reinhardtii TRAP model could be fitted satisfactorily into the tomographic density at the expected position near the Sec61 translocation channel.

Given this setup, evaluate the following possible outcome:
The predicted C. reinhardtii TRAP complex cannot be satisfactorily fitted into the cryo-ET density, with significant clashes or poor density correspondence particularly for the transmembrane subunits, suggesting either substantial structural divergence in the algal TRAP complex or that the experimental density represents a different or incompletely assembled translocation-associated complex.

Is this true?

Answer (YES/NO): NO